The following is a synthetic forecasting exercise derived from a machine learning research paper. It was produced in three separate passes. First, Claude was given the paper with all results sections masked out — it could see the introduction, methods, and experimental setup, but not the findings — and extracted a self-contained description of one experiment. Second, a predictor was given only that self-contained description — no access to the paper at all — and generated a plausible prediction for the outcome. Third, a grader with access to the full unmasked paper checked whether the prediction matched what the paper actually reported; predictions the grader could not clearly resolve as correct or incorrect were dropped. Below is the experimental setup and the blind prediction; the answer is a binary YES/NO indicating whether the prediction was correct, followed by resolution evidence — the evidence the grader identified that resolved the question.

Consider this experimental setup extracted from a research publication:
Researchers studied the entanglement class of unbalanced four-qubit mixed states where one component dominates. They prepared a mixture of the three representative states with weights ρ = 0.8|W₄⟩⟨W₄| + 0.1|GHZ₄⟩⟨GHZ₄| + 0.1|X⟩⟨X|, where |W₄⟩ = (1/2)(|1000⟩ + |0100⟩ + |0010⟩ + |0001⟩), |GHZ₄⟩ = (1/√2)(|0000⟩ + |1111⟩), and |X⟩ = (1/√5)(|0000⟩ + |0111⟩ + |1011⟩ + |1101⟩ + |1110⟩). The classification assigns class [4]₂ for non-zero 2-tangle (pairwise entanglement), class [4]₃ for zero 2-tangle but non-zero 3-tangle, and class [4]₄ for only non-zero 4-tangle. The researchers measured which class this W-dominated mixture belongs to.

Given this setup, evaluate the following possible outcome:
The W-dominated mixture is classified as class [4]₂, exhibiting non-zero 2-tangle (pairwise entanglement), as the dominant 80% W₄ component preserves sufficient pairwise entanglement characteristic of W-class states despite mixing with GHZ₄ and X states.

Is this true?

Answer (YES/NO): YES